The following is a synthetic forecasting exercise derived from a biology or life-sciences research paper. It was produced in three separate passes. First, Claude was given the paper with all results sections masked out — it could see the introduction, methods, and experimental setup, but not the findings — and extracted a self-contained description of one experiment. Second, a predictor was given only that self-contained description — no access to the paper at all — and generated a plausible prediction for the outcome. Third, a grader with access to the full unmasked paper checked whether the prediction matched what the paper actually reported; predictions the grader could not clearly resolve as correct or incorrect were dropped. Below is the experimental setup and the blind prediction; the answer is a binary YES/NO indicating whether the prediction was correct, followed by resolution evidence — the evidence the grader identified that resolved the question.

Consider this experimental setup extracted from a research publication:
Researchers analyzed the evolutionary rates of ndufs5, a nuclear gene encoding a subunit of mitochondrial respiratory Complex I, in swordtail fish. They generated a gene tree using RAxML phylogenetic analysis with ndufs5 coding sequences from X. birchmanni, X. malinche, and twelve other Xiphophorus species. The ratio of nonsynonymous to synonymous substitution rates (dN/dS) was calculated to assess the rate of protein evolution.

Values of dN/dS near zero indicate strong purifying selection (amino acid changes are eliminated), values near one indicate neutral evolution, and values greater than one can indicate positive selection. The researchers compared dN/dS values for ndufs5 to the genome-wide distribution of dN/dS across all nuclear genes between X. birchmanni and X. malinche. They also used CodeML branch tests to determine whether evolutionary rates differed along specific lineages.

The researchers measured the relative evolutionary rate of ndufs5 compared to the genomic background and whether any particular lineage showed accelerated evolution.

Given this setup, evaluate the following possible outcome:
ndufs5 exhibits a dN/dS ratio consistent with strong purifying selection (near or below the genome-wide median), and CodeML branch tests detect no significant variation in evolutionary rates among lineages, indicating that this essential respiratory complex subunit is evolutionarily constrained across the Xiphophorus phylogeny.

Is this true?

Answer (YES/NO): NO